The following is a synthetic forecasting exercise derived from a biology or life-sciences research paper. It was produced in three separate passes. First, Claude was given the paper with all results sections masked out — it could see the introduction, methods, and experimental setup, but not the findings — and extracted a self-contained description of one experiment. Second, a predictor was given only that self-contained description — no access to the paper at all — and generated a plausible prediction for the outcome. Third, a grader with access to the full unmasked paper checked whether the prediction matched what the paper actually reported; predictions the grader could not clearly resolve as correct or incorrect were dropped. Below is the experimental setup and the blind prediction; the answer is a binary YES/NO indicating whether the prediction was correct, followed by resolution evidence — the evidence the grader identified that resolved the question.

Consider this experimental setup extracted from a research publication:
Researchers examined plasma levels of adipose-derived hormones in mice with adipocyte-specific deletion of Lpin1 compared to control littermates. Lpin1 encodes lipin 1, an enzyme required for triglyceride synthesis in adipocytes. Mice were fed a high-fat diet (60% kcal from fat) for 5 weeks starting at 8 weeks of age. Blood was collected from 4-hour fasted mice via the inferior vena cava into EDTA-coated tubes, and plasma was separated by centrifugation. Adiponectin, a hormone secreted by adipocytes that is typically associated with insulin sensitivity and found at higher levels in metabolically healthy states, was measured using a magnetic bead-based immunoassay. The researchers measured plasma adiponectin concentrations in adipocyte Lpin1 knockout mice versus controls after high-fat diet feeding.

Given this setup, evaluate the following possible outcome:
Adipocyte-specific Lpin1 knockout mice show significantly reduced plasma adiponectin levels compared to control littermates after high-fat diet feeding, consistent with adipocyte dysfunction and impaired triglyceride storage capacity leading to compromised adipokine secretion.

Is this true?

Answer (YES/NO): YES